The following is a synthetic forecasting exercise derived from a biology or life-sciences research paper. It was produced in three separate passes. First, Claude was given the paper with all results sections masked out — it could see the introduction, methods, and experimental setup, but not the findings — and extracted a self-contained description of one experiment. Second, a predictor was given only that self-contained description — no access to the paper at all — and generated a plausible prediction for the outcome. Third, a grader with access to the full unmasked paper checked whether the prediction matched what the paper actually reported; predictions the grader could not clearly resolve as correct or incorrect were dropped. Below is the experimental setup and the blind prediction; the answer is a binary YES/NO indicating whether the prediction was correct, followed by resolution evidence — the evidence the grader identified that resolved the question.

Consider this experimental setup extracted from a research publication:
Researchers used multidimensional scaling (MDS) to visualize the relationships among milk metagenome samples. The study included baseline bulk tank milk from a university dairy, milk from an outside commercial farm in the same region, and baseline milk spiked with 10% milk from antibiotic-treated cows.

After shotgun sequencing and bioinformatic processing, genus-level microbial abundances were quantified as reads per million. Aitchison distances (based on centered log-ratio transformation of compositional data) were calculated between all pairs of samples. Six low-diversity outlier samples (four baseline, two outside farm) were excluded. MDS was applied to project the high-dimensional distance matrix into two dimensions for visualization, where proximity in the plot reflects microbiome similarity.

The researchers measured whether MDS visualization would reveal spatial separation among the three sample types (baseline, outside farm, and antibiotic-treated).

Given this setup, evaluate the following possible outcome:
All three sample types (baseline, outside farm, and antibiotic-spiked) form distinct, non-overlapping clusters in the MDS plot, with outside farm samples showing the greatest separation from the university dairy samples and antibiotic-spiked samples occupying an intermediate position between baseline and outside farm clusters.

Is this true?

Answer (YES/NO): NO